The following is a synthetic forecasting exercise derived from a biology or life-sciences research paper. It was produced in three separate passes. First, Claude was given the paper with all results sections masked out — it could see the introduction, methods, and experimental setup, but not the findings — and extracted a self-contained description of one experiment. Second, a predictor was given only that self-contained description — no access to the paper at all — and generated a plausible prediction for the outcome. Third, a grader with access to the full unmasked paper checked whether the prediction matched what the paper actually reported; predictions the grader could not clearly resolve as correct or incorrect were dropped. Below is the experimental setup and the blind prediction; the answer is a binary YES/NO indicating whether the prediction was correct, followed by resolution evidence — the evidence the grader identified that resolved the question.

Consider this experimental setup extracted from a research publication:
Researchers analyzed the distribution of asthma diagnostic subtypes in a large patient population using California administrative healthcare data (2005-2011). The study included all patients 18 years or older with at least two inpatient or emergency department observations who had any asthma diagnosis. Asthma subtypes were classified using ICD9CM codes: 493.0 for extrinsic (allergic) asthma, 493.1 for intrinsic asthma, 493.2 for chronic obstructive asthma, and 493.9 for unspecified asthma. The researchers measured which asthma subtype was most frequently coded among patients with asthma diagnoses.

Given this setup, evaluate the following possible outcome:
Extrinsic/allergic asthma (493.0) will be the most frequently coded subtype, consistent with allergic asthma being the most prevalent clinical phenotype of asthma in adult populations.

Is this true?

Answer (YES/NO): NO